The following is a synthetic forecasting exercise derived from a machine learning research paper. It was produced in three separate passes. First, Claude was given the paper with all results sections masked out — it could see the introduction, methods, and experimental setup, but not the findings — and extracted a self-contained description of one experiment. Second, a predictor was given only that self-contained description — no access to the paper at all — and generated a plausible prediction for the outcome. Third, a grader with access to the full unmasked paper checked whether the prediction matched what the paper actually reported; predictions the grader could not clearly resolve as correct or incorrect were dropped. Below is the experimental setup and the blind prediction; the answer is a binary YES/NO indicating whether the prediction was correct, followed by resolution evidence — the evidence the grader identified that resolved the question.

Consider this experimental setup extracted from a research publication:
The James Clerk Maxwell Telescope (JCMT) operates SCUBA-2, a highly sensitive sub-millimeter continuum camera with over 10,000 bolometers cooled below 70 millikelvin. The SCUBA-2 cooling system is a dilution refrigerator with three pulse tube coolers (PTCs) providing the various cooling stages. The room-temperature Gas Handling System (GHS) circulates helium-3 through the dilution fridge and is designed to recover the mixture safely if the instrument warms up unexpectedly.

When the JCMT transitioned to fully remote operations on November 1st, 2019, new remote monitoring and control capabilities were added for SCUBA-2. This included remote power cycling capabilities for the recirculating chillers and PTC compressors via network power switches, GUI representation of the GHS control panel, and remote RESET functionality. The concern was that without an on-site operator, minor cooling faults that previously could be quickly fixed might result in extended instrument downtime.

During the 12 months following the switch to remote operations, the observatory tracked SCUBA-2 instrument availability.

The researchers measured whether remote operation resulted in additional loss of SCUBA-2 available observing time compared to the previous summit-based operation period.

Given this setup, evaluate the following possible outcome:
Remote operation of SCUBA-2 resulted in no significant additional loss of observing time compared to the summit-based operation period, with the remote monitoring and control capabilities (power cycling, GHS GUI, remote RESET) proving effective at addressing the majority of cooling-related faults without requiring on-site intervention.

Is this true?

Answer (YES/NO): YES